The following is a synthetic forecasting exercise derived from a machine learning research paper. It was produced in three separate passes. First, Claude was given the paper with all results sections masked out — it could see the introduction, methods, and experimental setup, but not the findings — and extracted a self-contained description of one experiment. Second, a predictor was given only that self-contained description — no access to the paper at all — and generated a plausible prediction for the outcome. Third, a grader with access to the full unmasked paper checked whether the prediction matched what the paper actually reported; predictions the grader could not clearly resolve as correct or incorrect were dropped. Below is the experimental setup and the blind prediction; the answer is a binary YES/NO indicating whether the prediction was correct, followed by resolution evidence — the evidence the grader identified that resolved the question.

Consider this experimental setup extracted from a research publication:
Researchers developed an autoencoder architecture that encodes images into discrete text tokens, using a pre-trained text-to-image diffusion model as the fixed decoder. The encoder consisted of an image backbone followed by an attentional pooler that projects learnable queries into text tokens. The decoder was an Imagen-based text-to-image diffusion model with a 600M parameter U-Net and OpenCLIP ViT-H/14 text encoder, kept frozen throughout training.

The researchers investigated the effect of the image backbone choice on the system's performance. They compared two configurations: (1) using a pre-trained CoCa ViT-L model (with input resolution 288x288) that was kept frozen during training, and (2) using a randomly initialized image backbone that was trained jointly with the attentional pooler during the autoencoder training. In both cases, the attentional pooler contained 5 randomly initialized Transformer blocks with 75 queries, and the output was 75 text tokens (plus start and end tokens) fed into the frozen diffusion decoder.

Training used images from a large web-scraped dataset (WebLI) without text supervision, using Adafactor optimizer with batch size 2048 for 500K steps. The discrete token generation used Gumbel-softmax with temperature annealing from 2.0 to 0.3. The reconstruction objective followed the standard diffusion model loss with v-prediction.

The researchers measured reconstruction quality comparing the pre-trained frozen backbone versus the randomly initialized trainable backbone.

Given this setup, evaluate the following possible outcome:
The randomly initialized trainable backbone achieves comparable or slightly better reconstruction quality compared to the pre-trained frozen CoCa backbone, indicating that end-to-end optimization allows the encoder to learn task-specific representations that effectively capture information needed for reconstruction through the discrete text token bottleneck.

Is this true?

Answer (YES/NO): NO